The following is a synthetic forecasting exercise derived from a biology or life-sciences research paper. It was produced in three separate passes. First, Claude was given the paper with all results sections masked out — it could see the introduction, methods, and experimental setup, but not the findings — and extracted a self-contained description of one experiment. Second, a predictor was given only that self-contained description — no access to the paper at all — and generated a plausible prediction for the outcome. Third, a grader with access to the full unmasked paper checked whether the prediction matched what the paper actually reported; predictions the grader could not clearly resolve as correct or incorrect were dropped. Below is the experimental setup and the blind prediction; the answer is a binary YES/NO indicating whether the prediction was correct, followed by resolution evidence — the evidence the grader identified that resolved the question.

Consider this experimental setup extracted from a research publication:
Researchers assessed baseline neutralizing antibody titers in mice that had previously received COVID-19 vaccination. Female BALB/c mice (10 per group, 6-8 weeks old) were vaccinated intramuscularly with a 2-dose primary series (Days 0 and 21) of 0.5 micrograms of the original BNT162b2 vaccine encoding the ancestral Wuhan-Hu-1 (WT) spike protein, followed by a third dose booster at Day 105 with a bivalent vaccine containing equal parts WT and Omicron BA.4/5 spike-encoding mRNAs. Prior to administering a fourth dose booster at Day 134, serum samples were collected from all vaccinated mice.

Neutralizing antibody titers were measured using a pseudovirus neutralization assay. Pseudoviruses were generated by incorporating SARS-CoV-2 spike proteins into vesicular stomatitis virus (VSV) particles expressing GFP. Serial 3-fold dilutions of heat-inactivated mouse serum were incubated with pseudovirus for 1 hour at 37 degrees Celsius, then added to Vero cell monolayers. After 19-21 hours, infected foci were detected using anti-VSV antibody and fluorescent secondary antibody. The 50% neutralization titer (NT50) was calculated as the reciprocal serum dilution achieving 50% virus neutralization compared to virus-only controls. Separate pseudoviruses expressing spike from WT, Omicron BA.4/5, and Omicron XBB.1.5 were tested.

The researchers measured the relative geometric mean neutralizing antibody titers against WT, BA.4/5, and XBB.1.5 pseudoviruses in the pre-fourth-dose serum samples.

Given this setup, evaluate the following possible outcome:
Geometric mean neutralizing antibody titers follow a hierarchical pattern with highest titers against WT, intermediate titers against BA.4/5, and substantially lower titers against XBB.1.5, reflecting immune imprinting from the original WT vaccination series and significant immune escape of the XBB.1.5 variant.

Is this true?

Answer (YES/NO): YES